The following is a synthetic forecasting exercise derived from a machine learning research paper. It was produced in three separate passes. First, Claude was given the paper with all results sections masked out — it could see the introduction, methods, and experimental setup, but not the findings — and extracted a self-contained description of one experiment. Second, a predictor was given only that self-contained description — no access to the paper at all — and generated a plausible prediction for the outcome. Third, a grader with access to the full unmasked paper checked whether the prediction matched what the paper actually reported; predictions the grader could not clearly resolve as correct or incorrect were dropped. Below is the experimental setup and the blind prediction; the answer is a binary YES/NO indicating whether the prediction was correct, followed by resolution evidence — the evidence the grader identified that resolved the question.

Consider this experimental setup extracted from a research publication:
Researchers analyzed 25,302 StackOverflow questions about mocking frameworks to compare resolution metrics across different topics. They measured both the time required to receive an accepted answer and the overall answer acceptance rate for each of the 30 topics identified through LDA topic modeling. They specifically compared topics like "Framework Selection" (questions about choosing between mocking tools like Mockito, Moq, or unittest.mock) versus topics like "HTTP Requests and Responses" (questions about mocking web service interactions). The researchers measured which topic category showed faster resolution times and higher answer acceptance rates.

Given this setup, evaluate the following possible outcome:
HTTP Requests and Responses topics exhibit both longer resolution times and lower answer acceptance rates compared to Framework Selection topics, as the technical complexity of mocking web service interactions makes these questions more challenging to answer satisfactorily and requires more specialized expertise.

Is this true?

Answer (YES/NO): YES